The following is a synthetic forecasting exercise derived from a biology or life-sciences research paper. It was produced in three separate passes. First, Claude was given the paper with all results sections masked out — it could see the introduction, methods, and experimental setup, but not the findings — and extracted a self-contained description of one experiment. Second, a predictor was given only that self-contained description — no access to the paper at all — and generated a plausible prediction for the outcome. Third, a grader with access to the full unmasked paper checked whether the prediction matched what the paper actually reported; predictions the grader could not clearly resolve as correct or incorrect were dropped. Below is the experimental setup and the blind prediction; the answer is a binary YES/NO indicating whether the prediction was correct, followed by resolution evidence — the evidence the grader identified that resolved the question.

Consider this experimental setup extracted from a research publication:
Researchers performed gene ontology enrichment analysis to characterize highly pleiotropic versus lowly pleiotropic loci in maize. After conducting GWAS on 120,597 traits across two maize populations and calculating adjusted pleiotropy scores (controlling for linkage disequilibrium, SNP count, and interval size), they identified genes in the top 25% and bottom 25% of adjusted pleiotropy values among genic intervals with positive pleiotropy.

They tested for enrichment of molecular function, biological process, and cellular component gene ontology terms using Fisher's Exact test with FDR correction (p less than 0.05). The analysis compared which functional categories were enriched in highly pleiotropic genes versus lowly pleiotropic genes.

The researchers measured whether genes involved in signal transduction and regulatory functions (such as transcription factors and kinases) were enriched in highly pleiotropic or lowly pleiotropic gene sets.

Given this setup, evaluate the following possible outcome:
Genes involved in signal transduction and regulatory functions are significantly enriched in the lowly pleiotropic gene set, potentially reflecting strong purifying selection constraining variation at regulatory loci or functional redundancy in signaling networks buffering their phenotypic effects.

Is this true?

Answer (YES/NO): YES